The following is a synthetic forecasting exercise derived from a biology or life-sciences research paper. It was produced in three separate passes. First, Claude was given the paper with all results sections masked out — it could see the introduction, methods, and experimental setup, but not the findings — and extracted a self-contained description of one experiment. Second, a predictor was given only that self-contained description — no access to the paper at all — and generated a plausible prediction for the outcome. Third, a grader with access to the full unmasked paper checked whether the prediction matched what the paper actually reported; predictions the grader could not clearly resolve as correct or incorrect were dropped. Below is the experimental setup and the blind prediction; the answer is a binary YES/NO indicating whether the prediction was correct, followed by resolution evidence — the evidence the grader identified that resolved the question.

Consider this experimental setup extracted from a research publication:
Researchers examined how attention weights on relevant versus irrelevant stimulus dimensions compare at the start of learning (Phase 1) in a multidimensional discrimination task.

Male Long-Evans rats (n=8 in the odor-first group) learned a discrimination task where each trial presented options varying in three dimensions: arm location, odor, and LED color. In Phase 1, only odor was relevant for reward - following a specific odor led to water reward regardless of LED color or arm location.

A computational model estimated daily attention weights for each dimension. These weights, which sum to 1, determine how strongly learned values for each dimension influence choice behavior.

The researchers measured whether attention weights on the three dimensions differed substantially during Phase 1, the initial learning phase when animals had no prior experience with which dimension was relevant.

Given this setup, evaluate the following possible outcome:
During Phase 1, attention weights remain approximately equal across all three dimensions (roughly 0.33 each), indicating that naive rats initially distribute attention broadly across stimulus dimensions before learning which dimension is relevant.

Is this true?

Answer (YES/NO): YES